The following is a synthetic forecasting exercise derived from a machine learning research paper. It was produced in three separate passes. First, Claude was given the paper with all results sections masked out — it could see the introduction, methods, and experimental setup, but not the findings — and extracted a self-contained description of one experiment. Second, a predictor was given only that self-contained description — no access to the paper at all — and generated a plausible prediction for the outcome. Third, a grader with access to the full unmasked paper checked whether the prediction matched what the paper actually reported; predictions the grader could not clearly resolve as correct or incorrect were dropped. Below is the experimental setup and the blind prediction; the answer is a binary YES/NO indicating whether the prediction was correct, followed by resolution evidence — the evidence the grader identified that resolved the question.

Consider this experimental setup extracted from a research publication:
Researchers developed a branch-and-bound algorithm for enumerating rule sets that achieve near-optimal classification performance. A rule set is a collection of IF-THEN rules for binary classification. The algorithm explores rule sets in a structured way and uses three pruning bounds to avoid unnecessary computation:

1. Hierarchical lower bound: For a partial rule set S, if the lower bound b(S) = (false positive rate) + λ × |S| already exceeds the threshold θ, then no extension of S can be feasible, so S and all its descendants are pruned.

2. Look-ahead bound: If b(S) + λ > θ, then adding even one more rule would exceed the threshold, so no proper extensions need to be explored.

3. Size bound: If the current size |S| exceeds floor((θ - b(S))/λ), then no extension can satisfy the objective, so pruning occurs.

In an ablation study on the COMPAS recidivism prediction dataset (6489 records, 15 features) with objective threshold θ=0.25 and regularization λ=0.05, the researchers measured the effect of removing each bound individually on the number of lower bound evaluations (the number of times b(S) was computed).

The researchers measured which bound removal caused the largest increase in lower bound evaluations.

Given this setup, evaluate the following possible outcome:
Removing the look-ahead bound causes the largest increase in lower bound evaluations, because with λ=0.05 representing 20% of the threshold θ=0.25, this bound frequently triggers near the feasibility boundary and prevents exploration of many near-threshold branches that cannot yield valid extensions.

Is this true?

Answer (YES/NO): NO